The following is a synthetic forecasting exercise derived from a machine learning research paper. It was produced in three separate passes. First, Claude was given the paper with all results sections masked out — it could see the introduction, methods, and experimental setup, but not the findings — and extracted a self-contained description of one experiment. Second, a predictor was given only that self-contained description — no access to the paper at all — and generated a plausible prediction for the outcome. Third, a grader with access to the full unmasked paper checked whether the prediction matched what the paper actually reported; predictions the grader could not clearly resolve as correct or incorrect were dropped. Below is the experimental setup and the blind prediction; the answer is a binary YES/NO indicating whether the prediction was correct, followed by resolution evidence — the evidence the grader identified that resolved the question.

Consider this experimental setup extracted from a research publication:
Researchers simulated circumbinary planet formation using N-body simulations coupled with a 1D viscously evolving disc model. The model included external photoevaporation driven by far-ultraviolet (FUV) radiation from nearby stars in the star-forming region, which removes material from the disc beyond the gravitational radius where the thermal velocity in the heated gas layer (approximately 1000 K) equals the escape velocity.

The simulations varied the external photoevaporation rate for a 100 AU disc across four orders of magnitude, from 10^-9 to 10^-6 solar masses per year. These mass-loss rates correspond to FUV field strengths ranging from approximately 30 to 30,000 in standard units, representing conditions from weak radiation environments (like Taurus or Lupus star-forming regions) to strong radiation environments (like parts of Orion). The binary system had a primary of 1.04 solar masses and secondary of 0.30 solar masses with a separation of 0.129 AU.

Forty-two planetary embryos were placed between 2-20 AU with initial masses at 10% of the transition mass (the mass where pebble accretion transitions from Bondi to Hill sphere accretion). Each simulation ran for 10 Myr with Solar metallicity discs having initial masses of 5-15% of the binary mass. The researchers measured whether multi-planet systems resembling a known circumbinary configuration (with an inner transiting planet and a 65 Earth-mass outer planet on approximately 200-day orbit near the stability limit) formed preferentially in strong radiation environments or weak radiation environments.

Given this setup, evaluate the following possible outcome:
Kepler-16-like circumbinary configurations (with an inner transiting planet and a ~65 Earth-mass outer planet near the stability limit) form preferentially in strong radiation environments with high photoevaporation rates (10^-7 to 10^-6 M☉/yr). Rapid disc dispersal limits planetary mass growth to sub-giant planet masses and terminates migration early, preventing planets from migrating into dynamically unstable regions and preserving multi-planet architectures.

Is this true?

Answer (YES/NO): NO